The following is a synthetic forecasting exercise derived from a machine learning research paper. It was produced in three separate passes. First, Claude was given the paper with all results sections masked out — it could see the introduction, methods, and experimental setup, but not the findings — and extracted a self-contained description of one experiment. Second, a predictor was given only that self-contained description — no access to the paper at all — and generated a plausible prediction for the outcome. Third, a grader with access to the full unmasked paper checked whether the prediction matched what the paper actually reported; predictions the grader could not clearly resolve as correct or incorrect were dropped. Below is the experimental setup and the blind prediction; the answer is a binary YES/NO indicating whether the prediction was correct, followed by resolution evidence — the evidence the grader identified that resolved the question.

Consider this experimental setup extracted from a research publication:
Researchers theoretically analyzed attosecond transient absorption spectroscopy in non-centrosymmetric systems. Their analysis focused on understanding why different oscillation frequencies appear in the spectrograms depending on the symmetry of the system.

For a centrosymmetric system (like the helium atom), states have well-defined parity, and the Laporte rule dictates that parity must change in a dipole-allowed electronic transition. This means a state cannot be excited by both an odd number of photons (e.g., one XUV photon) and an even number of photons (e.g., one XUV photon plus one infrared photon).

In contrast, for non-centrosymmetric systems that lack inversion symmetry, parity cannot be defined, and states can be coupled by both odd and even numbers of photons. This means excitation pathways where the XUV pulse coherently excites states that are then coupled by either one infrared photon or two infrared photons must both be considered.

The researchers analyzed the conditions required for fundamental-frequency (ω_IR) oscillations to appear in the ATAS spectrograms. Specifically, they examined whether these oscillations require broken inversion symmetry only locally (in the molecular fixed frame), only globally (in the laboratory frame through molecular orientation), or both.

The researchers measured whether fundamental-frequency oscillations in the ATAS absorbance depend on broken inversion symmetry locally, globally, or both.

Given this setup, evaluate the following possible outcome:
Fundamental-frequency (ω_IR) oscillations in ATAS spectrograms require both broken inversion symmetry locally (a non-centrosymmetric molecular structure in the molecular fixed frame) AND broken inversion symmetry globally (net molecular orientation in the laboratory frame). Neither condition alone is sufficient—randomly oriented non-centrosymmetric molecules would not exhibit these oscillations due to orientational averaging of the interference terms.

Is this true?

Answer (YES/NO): YES